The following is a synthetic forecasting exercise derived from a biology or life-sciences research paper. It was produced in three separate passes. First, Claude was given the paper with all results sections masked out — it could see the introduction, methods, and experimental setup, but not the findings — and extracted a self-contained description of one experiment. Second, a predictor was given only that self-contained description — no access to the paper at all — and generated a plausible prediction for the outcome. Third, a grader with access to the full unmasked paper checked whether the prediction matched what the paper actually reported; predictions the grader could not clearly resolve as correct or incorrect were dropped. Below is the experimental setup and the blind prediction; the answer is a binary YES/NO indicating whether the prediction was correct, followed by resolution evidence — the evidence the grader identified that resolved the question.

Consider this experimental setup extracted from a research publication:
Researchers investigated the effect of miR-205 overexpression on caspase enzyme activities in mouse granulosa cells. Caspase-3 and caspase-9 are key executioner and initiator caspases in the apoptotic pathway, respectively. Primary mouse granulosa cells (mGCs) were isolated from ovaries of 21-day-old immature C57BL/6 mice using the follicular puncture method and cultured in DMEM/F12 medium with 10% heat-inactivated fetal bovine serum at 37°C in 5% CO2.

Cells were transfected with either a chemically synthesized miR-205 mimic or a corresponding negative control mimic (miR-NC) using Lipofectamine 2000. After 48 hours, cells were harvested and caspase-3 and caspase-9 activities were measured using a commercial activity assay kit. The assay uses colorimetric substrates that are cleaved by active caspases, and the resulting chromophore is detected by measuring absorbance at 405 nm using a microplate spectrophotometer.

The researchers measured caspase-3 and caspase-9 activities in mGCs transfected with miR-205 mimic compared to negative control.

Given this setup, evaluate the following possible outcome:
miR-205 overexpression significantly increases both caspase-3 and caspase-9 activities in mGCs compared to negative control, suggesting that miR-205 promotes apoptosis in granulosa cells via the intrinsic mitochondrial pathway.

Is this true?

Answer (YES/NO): YES